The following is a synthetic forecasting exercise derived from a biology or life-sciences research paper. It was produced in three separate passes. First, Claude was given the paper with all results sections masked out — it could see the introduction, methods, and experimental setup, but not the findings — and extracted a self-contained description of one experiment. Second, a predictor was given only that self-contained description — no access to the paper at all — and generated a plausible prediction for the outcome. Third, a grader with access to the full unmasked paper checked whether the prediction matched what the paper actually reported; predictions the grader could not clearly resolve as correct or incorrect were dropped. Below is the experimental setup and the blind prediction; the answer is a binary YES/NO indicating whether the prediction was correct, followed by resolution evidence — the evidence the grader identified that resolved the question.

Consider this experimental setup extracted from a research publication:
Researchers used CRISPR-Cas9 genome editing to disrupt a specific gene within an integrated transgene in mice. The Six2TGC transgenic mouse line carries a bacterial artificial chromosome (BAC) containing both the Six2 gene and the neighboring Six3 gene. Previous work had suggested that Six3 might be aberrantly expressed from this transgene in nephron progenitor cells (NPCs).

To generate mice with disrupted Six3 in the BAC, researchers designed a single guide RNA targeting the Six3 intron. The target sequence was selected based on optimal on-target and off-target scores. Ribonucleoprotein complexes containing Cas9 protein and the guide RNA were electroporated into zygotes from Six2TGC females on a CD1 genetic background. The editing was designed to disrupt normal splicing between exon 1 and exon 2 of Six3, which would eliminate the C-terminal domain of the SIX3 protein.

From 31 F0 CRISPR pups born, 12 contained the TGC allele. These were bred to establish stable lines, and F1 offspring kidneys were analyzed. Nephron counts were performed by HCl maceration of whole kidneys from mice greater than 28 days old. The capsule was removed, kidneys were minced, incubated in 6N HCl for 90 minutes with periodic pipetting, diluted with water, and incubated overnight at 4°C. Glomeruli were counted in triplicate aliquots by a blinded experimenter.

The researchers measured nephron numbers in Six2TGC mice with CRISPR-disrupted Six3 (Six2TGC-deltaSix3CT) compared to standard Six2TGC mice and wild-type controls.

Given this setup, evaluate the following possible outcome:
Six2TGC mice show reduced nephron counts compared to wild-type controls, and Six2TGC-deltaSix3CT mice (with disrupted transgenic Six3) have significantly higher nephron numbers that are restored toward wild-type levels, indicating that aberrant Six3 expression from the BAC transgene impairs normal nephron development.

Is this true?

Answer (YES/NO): YES